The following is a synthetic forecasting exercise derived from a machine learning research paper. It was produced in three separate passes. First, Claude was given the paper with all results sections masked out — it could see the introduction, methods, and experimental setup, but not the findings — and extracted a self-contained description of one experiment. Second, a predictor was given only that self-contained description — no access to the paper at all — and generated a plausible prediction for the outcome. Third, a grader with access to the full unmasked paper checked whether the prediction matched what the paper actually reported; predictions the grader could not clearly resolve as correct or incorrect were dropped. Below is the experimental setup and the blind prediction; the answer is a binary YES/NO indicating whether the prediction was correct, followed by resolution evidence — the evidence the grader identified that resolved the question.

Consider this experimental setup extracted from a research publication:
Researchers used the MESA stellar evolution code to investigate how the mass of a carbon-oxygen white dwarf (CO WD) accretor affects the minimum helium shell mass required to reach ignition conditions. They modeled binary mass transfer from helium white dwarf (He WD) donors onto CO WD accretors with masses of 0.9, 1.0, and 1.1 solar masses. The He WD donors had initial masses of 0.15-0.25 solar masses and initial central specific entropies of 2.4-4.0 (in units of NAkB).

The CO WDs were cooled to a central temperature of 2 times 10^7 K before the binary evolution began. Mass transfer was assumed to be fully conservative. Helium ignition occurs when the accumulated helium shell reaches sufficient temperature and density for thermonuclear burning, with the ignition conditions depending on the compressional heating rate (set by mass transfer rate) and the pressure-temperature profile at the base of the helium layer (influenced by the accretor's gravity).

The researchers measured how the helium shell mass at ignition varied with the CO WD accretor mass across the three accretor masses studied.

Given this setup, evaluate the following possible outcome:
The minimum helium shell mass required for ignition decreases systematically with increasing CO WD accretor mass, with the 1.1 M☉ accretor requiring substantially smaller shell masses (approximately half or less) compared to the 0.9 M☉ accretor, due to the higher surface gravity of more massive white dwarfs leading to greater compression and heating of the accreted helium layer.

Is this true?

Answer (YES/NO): NO